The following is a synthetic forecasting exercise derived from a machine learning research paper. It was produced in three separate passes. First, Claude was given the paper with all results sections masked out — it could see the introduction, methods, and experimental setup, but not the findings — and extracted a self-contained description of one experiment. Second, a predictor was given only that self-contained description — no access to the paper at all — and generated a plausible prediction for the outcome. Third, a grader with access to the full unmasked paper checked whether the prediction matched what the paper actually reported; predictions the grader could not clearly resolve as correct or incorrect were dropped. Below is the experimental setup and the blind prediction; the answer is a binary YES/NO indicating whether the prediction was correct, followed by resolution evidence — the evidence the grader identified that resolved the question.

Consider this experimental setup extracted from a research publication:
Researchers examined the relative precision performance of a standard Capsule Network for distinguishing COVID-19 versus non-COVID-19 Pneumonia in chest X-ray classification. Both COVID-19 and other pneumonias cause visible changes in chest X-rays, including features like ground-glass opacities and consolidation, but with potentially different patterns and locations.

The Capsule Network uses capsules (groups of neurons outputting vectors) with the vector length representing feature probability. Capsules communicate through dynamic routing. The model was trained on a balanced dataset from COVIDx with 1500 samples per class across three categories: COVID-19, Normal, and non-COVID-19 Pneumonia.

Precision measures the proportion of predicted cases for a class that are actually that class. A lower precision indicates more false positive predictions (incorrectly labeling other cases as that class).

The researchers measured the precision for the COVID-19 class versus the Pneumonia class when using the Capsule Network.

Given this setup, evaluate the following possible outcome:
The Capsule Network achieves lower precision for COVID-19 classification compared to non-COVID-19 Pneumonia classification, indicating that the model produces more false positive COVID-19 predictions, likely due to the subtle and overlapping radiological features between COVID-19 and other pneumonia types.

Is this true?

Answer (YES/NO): YES